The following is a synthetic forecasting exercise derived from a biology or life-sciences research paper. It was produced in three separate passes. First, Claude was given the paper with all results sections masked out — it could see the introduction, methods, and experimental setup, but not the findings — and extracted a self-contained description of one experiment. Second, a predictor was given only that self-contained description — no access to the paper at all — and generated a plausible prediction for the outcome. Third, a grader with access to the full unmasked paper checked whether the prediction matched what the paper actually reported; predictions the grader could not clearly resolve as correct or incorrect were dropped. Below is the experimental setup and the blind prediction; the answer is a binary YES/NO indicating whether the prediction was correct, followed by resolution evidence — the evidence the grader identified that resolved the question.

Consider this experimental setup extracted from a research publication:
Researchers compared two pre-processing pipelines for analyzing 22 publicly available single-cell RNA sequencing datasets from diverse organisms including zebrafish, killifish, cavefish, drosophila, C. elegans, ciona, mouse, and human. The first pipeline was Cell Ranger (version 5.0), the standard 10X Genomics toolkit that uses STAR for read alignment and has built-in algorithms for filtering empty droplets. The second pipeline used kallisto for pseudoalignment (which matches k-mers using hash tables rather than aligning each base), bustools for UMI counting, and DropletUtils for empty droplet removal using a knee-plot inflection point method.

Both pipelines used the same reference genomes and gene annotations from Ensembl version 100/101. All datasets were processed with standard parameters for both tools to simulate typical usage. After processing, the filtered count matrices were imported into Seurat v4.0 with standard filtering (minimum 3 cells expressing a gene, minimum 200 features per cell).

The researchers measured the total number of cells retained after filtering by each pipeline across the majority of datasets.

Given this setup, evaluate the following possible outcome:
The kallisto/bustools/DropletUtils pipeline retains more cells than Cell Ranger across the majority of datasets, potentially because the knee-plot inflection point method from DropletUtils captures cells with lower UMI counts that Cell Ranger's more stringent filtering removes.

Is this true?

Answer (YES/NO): NO